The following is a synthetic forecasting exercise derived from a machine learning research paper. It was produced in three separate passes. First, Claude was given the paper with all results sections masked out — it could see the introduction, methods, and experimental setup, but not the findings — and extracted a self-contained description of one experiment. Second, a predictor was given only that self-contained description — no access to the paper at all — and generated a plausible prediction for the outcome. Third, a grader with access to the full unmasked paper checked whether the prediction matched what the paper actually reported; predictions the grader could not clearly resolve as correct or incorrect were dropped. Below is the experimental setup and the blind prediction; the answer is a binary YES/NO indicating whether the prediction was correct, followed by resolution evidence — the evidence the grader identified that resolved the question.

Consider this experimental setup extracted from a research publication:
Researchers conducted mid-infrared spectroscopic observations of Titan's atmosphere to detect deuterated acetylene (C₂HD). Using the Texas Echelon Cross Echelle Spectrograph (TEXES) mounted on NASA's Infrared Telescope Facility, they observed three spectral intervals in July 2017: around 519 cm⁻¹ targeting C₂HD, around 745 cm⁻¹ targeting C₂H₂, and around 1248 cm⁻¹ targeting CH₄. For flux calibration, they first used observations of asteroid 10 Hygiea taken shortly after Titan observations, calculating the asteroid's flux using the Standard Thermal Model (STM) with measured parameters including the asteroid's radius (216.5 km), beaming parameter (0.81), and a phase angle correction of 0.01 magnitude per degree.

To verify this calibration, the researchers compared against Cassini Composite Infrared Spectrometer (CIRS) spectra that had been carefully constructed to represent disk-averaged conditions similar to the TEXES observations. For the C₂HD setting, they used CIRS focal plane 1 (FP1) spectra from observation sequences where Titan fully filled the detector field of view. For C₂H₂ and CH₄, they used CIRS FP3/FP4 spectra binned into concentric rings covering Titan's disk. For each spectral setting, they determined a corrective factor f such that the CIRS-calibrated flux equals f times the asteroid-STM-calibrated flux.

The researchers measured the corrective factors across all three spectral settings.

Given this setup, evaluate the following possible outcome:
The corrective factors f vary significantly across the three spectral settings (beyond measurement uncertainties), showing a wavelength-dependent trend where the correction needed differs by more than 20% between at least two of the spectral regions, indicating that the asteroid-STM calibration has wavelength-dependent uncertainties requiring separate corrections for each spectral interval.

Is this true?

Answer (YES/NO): NO